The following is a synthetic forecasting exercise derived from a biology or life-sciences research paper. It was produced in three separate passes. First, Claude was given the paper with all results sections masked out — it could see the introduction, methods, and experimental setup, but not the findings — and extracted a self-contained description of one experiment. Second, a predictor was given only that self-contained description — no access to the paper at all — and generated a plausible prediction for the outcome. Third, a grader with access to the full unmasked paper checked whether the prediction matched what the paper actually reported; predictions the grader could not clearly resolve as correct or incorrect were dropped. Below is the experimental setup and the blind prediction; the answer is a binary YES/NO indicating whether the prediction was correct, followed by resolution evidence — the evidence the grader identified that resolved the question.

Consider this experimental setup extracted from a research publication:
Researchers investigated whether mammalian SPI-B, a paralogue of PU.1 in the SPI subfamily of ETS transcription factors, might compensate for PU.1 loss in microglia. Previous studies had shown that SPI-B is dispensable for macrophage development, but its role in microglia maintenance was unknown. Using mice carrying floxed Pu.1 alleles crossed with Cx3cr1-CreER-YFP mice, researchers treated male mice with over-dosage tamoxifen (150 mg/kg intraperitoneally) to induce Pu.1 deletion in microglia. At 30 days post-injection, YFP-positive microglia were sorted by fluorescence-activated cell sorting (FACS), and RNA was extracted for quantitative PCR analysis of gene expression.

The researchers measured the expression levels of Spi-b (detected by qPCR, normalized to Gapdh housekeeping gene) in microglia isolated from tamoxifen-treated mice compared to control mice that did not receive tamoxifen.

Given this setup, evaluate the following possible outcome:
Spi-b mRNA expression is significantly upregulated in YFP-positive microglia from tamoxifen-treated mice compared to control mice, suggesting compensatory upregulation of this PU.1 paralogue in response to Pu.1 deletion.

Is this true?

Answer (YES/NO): NO